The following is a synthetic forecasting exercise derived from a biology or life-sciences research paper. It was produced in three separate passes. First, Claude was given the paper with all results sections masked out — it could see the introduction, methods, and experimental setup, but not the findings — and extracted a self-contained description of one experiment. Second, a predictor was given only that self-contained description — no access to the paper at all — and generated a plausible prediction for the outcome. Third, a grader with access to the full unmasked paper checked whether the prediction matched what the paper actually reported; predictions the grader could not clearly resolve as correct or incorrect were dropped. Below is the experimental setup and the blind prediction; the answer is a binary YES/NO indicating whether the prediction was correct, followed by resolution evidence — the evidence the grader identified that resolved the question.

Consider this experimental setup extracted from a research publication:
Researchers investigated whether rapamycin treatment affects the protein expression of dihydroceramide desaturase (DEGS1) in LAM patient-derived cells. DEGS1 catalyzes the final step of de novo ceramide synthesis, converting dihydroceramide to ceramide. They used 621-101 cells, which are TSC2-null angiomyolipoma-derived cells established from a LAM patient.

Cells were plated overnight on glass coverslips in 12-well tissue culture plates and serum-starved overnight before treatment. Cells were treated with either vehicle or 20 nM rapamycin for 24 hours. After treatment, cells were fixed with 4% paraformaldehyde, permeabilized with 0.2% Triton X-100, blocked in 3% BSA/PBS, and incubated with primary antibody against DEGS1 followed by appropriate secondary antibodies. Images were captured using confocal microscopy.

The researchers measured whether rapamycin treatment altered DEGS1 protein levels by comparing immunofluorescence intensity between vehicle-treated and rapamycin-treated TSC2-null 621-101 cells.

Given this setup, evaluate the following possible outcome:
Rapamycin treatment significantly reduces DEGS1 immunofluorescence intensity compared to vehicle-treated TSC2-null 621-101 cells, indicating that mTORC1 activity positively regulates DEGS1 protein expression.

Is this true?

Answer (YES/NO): NO